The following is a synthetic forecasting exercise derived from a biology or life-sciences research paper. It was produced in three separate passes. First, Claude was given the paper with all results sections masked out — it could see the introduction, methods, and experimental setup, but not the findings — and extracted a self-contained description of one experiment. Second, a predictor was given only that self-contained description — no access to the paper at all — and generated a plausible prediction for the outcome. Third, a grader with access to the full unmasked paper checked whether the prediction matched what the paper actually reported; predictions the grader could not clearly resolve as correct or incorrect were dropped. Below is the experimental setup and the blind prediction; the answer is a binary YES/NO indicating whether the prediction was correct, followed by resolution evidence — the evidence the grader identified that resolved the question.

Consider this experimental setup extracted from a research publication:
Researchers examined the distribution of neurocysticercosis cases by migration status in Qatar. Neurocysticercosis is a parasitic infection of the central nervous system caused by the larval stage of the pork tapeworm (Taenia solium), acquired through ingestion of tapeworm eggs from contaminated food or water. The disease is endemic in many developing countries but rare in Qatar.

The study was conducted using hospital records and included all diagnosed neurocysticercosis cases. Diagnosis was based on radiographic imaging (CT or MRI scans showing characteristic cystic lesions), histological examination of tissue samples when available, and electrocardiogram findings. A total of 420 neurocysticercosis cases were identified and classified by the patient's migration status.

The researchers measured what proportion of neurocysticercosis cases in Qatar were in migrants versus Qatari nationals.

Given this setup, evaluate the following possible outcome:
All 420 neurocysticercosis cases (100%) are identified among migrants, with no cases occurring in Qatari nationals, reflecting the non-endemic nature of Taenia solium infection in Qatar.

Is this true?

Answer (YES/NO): NO